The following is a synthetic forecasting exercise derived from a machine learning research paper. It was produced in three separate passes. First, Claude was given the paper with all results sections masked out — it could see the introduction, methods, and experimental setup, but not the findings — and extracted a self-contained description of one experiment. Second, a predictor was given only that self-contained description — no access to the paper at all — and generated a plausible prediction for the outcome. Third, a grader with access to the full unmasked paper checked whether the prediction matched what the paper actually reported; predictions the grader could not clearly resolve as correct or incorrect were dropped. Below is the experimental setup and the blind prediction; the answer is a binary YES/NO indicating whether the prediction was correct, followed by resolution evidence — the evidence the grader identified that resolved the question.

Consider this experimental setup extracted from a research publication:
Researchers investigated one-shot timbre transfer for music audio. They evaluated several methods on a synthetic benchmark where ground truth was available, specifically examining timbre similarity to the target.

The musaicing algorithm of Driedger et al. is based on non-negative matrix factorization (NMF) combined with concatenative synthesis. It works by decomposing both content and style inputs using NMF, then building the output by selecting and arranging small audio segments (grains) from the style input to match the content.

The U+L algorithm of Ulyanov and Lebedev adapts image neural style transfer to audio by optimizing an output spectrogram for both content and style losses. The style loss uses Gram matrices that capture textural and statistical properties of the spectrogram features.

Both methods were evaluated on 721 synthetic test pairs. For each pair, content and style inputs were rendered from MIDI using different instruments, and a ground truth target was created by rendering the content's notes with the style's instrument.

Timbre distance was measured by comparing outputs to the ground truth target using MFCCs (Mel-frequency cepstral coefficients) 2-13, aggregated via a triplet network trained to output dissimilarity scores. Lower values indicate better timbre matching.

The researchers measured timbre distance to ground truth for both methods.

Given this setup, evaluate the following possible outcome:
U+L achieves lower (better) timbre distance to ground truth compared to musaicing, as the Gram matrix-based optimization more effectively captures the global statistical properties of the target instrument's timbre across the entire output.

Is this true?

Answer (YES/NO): NO